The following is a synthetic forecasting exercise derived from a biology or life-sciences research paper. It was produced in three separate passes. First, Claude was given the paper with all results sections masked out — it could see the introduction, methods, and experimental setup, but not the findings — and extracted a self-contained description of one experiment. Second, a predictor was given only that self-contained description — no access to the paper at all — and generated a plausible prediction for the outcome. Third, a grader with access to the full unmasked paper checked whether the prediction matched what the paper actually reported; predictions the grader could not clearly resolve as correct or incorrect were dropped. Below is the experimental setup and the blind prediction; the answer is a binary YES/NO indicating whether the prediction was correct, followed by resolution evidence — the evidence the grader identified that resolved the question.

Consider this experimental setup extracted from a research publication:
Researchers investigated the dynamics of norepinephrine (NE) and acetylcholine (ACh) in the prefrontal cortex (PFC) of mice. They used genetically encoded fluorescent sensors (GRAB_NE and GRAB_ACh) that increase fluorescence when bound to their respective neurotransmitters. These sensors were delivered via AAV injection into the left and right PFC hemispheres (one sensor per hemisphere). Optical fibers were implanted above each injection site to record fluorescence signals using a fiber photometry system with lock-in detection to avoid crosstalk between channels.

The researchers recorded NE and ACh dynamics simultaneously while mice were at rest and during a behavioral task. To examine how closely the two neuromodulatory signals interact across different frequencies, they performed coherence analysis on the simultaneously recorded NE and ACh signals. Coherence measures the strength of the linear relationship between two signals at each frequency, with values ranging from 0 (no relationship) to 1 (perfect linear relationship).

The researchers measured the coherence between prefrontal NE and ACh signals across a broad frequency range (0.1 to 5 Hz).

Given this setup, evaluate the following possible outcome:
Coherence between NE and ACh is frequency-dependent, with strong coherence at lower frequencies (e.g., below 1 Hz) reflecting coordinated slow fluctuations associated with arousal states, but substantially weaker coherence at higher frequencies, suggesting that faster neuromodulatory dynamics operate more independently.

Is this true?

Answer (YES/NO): YES